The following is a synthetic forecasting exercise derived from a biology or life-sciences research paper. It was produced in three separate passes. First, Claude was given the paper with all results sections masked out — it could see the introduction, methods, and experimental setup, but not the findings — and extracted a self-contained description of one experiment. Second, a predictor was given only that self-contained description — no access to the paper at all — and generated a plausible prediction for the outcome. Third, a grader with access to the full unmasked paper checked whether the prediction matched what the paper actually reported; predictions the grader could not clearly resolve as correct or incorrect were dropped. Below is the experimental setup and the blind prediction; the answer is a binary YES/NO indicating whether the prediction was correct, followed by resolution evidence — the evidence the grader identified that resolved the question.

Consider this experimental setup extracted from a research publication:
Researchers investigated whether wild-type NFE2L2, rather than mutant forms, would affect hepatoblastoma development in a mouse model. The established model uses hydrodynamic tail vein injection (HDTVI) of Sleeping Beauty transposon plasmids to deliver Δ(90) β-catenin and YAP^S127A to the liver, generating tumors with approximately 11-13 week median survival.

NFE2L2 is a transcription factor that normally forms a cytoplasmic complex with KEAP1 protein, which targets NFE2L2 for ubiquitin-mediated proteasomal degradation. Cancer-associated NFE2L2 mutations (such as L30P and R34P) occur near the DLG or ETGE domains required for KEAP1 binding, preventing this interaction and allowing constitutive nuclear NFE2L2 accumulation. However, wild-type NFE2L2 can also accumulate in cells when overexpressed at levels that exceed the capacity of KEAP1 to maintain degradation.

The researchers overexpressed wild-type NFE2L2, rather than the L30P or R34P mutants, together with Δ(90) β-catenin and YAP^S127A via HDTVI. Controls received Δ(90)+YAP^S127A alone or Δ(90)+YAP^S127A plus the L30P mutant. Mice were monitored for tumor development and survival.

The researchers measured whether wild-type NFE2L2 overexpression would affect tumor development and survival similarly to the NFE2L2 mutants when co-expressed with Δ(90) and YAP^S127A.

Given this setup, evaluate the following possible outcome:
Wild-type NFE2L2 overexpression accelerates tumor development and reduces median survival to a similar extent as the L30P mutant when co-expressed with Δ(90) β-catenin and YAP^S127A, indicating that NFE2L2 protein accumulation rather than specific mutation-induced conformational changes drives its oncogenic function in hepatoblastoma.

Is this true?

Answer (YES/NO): NO